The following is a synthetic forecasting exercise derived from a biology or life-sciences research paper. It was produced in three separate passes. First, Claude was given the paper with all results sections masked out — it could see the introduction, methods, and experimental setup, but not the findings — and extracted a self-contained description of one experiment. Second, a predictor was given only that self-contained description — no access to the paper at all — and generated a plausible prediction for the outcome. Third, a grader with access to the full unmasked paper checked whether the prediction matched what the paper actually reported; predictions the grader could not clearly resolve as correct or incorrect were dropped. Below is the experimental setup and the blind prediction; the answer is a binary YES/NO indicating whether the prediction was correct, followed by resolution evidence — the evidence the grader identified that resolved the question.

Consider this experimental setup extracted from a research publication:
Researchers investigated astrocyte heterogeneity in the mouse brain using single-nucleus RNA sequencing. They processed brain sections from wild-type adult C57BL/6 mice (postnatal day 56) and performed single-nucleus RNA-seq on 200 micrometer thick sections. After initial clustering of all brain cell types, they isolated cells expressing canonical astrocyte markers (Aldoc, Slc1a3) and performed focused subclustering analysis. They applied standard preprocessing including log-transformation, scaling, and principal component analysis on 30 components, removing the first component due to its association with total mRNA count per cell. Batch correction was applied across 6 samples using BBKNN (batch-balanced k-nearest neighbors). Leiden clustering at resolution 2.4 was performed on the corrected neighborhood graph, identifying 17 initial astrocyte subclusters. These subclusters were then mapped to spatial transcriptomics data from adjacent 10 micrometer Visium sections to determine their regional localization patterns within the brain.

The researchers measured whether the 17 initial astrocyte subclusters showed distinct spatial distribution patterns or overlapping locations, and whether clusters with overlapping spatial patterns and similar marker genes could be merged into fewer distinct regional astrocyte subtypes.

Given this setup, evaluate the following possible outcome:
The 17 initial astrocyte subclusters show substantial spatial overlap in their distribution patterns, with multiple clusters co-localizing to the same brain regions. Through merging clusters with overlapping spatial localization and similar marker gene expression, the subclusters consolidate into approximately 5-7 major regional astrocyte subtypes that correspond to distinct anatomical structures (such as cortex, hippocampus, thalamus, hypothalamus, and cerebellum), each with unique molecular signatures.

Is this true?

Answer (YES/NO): NO